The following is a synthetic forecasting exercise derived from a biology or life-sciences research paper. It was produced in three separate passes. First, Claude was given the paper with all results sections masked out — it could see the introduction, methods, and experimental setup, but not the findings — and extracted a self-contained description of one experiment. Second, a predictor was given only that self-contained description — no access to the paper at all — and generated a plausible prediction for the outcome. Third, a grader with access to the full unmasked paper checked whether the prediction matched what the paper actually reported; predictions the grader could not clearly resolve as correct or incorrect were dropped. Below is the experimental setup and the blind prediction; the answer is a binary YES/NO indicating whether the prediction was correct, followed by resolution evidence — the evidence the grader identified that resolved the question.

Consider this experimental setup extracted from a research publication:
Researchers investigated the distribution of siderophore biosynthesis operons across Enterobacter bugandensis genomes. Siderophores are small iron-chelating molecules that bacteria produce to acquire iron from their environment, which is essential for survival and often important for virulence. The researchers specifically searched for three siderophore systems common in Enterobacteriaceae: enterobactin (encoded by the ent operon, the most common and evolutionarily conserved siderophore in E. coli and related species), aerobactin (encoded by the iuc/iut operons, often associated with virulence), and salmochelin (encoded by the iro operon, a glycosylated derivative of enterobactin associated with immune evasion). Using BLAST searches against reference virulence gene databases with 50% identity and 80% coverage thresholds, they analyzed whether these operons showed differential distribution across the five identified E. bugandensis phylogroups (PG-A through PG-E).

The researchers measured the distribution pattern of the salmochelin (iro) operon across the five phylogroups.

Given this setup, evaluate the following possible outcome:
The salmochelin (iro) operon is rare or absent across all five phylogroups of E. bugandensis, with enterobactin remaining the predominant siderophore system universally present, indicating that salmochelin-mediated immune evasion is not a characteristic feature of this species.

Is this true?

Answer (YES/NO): NO